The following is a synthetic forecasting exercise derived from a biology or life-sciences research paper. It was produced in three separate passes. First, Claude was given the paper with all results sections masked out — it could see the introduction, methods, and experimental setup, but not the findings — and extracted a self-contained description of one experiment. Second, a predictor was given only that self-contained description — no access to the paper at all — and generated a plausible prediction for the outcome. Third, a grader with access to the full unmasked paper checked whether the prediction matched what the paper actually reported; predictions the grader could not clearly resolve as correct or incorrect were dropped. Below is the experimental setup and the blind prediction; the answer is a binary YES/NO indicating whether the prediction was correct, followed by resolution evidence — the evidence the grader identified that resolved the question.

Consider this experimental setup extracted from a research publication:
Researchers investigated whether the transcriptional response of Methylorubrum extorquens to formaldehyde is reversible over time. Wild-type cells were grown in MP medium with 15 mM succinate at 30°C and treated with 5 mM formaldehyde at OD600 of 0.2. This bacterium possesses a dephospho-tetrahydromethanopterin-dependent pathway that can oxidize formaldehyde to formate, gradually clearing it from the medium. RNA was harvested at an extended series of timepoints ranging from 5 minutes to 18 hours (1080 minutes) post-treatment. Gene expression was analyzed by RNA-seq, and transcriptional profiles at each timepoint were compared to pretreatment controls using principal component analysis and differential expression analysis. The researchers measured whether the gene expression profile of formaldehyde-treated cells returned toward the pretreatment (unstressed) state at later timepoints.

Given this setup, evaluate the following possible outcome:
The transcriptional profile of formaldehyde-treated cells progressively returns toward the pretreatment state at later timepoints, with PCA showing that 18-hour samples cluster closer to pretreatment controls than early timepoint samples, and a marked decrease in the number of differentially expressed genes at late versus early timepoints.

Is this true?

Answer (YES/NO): YES